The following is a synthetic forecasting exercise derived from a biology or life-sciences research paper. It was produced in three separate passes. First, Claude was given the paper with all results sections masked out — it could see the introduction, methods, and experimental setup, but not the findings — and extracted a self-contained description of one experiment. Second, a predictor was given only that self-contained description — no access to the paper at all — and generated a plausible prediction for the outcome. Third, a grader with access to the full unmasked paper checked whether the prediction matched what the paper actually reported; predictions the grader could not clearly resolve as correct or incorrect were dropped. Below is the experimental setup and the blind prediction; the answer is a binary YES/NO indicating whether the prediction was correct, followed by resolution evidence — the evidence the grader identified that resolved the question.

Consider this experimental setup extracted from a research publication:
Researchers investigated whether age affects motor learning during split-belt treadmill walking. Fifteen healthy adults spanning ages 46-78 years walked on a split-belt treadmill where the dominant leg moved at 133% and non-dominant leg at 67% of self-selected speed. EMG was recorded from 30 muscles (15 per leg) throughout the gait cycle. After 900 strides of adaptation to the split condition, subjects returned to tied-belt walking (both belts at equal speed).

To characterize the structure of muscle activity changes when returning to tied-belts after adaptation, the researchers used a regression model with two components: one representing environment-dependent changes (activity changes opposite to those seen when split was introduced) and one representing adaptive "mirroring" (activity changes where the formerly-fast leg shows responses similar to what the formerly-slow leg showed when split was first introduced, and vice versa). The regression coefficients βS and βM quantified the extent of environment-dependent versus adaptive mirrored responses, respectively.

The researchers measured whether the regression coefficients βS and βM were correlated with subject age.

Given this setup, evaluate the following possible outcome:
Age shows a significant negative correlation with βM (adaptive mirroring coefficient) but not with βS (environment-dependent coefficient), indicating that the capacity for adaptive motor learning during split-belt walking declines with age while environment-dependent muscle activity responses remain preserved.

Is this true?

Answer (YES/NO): NO